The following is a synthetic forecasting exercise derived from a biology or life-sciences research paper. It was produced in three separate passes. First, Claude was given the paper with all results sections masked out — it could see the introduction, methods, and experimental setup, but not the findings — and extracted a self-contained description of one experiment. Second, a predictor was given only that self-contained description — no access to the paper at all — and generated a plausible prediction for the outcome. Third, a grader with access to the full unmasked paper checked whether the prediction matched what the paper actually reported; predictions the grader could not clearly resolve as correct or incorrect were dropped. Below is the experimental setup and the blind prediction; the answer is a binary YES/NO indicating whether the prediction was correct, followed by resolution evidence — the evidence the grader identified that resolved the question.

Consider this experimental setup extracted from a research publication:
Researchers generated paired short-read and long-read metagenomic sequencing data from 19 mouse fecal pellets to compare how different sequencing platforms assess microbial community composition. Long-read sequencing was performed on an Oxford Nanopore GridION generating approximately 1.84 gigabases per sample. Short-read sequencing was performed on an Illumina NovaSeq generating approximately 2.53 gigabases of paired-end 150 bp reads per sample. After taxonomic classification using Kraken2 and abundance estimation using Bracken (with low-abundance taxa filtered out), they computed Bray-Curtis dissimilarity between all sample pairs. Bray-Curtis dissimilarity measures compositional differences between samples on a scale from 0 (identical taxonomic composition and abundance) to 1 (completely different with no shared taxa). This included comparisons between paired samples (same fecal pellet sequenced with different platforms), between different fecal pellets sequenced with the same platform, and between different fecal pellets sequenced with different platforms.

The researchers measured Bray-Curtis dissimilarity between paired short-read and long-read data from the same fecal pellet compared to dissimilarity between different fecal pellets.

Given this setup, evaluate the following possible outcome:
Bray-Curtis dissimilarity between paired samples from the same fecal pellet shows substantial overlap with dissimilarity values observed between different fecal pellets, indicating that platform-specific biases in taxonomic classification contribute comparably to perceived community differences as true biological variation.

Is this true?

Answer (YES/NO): NO